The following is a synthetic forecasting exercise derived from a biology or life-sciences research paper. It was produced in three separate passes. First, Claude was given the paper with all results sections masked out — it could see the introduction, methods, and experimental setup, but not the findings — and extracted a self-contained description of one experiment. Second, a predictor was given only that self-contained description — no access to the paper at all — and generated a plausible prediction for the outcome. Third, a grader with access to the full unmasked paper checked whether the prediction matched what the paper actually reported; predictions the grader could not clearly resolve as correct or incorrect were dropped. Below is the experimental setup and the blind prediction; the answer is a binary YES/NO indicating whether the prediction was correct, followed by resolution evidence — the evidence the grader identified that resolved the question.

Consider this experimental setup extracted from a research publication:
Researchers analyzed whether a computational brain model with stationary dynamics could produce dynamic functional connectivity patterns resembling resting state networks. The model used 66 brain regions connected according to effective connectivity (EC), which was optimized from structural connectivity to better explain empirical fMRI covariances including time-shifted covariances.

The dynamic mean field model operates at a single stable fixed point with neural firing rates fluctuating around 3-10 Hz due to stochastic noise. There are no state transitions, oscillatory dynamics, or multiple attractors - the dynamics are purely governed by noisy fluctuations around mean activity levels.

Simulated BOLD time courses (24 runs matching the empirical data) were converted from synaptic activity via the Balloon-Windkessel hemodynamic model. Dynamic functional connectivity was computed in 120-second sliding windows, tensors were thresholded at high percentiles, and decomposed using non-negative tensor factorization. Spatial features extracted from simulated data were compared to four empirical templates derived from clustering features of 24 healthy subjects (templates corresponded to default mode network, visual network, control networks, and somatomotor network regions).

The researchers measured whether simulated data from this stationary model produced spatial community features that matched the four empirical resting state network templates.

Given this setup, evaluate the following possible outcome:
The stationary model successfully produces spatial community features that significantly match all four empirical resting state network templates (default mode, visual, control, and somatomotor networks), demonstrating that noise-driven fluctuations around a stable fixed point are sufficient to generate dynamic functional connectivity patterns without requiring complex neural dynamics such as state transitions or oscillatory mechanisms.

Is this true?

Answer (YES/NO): YES